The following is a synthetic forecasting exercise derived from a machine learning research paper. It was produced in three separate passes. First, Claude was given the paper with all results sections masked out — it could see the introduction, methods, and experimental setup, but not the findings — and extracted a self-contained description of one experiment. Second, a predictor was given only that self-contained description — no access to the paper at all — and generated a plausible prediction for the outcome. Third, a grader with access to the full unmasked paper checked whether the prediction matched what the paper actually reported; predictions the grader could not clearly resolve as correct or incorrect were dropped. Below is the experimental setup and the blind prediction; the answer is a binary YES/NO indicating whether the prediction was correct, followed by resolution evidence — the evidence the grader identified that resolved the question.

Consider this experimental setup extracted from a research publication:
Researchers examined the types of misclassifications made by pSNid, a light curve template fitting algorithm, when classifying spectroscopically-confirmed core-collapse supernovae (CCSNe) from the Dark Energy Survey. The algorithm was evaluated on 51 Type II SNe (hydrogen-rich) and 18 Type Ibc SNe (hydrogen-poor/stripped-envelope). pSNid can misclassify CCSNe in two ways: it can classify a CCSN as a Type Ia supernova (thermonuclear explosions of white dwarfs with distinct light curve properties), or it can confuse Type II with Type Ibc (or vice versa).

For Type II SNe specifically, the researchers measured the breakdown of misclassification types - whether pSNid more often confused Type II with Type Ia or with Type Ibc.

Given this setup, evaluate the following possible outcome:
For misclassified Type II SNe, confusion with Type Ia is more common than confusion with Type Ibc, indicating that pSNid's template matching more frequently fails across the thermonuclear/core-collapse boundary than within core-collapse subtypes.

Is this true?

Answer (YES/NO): YES